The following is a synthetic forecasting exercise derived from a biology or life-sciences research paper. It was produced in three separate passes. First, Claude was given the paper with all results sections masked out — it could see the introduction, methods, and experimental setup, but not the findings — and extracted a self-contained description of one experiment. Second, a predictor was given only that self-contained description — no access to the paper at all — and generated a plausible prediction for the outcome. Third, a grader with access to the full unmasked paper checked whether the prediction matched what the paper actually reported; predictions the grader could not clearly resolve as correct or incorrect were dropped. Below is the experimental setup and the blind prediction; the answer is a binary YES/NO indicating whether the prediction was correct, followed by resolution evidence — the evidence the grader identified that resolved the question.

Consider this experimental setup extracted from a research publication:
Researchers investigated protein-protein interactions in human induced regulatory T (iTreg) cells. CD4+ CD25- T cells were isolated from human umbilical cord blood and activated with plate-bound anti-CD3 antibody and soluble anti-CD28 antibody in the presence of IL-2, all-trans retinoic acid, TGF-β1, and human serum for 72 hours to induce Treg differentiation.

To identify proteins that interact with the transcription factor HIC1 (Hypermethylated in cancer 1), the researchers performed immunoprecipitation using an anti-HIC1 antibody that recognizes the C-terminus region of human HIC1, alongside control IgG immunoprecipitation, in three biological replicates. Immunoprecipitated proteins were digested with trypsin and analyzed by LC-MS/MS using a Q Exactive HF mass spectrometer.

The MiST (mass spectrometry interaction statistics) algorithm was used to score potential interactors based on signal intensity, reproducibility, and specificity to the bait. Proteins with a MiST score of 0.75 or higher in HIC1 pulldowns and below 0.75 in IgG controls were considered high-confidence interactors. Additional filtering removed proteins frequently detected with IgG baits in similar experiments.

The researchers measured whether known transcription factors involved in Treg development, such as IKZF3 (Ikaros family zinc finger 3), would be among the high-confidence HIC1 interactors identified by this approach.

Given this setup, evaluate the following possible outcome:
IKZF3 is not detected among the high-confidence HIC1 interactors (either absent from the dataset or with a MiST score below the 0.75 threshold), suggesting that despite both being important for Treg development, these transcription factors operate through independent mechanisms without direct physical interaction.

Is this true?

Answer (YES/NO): NO